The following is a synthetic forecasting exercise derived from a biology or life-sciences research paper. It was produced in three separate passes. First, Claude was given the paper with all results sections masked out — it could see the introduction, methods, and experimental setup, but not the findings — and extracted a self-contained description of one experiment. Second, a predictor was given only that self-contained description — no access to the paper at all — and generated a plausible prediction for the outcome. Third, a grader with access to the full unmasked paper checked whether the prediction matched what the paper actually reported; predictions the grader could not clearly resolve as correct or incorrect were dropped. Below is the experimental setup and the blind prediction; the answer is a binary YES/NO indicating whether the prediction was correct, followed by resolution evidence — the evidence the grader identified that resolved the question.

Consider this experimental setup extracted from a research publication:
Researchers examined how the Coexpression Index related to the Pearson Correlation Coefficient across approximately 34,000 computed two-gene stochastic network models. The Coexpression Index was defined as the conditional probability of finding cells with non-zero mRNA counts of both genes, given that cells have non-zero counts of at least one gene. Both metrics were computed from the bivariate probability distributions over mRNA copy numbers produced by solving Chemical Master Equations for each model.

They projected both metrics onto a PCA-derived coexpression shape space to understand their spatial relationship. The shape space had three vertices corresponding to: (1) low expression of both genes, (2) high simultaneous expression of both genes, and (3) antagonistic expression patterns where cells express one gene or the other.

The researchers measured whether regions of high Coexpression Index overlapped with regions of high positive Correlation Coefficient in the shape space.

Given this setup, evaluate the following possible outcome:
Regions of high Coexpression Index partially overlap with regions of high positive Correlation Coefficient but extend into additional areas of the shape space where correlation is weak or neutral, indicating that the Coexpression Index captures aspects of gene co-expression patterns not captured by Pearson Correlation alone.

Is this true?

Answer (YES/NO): YES